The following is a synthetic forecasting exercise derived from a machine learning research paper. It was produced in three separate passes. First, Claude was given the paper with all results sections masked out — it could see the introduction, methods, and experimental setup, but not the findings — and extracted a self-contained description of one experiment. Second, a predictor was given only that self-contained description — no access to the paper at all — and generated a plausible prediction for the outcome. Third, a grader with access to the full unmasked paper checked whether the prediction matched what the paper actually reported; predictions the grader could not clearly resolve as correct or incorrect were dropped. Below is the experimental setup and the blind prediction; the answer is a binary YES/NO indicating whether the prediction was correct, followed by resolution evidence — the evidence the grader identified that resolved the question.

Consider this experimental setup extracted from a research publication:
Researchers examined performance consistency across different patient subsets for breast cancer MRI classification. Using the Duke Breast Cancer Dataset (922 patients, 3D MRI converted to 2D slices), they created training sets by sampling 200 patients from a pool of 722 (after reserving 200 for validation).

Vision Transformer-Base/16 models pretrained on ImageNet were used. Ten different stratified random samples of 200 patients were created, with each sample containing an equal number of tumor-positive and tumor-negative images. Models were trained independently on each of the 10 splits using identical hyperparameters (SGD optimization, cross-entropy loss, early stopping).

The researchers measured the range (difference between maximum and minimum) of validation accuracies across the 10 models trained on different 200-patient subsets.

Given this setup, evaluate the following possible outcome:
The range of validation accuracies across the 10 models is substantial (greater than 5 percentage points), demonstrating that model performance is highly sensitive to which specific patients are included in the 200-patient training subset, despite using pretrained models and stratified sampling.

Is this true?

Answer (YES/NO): NO